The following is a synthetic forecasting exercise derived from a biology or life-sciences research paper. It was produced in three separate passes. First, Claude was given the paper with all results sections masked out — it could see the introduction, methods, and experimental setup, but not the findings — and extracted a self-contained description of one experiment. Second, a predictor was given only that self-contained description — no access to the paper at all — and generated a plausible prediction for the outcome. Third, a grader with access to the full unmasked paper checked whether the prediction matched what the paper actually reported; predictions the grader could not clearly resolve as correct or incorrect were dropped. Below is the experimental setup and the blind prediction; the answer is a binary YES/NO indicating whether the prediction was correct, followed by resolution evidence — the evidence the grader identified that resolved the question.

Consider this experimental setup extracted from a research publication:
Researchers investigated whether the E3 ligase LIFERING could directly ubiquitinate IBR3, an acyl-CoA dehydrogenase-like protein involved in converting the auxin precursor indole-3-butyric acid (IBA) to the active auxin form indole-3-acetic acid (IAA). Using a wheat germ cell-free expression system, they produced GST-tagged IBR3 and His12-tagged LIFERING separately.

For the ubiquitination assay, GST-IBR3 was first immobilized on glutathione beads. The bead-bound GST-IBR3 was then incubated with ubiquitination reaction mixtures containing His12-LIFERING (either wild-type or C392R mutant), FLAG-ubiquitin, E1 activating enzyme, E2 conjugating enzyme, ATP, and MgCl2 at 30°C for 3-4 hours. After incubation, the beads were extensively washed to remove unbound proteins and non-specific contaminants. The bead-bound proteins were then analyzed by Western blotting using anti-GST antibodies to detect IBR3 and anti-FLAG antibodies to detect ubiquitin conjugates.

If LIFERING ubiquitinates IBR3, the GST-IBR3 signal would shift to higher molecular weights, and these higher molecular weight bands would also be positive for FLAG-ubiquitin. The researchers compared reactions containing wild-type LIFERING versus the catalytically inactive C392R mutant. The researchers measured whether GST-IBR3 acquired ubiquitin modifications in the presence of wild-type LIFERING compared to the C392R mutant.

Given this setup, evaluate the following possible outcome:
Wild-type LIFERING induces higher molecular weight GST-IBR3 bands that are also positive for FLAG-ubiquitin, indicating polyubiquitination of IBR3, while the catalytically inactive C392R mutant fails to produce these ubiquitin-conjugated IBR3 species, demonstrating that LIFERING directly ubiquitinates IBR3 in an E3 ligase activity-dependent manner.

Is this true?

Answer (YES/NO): YES